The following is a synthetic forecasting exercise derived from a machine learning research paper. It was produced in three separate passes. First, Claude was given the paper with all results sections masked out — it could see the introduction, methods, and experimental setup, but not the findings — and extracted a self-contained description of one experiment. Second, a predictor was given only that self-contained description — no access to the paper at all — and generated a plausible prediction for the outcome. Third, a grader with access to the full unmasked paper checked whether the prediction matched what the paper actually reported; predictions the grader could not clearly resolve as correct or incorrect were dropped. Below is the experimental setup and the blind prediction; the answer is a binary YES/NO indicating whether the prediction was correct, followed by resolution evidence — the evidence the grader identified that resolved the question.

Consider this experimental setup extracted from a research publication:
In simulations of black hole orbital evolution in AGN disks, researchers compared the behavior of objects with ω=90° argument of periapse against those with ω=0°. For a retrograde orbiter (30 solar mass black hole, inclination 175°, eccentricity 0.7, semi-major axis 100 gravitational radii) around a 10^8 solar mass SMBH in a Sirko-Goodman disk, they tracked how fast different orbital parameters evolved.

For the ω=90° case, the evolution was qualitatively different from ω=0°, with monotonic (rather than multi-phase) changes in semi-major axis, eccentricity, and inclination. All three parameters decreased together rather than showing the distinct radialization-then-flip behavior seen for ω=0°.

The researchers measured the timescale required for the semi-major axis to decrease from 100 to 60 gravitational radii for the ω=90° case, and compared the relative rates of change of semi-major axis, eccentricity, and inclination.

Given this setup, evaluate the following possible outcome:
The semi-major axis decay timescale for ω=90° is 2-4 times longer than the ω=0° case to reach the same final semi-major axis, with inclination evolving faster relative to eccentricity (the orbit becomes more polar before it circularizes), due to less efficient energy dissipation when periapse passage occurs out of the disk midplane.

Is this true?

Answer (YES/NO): NO